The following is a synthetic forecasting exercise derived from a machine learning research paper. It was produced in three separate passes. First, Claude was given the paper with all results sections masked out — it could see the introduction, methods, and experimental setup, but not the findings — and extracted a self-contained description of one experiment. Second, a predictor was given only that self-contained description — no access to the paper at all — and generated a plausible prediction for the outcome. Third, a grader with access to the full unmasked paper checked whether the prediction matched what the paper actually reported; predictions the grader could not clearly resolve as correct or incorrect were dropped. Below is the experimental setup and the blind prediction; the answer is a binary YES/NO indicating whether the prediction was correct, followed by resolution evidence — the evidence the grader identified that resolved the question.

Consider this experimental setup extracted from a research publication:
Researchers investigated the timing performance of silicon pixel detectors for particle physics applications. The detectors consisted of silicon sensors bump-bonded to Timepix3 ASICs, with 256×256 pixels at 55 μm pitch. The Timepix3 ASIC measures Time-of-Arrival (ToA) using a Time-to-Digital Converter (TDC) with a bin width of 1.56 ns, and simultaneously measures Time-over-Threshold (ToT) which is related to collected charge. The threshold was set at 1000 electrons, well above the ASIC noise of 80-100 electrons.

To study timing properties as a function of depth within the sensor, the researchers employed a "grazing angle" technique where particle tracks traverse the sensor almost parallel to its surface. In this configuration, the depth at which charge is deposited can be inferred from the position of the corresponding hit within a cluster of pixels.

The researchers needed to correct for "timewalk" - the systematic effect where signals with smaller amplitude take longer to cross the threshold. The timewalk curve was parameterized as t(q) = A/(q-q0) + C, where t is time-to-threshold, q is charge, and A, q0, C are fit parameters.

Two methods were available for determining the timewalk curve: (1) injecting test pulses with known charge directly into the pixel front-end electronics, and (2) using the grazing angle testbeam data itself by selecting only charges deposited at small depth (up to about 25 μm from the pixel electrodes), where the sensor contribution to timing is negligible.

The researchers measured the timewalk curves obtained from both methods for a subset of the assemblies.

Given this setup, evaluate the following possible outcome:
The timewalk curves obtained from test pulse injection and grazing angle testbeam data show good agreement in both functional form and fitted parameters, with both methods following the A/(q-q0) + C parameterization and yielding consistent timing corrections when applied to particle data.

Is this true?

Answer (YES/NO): YES